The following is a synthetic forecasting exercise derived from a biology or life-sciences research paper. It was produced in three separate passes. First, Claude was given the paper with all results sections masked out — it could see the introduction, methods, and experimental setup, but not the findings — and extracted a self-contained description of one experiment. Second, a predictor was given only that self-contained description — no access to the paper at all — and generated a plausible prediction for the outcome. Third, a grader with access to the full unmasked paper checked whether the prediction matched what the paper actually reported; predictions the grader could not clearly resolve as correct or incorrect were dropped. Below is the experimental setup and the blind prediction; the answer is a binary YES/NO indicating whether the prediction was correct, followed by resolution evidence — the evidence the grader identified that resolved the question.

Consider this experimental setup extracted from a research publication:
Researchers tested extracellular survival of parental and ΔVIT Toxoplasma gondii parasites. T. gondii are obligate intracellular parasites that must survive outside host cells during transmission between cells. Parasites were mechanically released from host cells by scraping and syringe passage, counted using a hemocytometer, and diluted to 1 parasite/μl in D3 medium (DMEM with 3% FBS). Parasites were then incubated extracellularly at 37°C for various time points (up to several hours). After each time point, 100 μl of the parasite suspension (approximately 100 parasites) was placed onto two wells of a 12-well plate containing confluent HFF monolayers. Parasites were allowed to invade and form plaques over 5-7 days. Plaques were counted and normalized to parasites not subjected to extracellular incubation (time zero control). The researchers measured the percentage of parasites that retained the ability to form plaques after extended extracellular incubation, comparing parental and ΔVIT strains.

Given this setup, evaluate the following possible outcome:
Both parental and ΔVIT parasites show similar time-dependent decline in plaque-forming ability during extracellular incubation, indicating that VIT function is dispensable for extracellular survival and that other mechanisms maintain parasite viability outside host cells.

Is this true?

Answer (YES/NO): YES